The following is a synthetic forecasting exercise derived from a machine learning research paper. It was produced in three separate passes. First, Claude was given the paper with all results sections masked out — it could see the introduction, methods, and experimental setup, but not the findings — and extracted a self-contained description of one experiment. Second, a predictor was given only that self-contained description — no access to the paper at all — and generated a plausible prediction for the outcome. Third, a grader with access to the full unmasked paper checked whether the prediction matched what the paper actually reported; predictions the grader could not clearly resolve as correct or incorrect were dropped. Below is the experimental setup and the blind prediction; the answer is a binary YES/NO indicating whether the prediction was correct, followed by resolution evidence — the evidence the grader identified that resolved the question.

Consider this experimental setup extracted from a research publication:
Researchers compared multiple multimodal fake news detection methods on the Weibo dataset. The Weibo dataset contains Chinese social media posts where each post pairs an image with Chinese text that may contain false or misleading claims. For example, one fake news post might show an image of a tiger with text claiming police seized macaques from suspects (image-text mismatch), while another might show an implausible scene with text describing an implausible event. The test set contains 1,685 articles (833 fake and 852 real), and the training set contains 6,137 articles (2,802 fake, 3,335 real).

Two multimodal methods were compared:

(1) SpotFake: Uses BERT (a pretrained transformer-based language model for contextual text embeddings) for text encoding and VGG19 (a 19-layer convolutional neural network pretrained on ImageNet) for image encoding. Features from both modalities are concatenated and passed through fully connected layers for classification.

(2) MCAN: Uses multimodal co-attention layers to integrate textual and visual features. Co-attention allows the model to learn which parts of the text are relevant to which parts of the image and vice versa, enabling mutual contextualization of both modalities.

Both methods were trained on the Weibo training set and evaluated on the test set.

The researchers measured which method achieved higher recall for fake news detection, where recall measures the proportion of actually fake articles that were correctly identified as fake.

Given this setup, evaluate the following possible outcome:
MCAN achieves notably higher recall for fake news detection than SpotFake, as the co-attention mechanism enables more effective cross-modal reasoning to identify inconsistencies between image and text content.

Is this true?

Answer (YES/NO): NO